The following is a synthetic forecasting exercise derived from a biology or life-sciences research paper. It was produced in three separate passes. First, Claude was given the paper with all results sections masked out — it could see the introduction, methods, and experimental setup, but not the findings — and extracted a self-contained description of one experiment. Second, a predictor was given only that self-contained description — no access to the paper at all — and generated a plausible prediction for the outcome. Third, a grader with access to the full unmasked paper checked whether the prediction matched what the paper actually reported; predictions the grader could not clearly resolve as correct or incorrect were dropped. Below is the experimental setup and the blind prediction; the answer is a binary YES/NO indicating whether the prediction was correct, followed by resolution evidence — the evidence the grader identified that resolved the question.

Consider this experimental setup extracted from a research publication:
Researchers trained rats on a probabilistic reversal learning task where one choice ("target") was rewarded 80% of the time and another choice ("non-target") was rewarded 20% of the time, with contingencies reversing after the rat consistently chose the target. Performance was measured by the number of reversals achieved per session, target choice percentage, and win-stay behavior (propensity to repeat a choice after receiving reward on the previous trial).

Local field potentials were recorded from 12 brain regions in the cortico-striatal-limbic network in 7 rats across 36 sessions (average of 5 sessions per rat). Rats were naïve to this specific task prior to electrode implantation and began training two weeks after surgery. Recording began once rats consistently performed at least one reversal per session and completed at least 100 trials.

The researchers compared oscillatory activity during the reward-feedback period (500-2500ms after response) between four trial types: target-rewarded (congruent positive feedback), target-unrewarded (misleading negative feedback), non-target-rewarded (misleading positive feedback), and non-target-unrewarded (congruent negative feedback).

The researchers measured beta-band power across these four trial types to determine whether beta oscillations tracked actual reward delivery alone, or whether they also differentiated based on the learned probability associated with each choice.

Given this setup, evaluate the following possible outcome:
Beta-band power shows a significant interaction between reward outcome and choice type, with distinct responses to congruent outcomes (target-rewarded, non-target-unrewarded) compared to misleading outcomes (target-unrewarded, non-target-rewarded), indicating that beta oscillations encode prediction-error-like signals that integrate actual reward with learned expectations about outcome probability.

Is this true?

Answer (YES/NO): NO